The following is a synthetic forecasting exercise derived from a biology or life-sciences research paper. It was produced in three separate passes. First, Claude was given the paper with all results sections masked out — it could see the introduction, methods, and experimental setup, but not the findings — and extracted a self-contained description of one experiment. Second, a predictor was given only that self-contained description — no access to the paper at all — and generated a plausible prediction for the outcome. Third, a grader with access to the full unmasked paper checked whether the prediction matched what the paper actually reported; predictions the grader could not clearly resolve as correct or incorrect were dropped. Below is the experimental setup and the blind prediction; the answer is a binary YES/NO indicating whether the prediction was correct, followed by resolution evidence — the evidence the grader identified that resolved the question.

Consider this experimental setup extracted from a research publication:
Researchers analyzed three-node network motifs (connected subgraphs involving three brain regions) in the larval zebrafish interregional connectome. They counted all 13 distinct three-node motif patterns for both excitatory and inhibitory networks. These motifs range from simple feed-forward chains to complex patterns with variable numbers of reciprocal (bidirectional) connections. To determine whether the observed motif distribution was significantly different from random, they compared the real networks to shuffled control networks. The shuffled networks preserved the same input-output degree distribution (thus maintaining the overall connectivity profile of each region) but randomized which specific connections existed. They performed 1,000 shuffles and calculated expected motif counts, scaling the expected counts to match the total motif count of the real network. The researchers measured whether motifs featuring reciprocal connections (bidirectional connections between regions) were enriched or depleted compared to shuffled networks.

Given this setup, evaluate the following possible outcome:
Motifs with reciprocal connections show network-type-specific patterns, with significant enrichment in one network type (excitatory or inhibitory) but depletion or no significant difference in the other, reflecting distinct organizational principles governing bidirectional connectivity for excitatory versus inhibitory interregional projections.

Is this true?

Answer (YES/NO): NO